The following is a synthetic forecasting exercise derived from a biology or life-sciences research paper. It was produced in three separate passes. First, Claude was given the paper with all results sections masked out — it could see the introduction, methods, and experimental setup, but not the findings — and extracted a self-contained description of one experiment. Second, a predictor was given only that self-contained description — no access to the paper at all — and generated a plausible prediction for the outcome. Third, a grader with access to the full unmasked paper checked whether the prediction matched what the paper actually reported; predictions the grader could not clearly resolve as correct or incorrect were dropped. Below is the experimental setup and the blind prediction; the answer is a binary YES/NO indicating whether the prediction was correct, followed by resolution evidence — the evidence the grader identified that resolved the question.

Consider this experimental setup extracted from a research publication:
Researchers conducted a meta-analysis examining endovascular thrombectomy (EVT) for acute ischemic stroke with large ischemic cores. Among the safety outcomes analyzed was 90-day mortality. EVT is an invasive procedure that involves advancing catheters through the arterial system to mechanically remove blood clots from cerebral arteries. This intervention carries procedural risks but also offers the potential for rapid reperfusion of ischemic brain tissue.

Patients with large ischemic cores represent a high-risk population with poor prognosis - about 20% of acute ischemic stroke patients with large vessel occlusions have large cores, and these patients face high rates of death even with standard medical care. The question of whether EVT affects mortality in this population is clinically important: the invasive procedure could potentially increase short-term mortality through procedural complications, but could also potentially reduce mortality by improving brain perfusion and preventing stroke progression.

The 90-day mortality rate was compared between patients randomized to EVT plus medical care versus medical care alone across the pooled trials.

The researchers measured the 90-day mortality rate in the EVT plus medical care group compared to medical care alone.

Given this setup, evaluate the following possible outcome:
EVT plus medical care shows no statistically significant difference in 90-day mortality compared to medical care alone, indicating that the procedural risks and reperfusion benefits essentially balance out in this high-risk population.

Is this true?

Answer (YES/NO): YES